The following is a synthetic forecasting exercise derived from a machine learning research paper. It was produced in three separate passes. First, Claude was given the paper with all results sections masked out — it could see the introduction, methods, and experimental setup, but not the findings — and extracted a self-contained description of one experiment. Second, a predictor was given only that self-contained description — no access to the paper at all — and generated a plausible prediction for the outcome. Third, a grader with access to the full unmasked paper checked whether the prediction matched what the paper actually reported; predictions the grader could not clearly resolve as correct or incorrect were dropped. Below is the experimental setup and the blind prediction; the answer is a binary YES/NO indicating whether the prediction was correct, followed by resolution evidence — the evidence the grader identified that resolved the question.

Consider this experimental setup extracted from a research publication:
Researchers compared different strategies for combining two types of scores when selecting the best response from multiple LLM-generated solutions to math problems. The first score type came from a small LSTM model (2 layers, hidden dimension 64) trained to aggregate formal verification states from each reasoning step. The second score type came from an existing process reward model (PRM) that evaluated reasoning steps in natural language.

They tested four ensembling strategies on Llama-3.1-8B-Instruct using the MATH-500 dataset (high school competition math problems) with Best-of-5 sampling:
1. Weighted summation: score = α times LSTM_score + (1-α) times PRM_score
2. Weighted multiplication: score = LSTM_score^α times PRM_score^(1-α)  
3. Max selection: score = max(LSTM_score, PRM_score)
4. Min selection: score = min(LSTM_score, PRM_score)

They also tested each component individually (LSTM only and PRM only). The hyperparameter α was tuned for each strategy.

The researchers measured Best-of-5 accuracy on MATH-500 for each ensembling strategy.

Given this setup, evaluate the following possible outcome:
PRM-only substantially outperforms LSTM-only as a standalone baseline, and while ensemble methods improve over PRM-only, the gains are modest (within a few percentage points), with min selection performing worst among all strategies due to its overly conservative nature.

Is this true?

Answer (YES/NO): NO